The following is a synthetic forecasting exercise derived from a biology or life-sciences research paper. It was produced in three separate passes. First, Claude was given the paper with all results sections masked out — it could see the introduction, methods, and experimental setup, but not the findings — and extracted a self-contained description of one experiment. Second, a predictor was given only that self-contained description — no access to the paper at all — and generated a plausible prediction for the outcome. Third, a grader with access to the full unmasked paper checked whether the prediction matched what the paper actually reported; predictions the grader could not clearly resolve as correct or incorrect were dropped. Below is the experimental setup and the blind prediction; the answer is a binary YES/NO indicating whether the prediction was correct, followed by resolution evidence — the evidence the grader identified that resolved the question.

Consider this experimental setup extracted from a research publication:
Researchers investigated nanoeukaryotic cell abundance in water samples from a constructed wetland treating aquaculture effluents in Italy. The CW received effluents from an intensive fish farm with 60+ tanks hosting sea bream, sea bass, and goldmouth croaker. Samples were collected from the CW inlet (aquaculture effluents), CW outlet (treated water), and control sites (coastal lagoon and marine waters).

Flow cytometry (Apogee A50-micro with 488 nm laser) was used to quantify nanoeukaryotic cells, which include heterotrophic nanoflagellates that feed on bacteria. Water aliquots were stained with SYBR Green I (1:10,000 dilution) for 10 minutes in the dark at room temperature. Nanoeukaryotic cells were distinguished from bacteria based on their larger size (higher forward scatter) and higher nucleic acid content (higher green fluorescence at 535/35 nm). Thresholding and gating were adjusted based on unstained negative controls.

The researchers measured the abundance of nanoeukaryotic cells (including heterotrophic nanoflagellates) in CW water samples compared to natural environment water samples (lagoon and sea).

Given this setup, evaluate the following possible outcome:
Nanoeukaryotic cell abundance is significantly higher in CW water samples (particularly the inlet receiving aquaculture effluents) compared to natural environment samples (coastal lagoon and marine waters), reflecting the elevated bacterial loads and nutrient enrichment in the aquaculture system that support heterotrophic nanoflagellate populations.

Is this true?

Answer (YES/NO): YES